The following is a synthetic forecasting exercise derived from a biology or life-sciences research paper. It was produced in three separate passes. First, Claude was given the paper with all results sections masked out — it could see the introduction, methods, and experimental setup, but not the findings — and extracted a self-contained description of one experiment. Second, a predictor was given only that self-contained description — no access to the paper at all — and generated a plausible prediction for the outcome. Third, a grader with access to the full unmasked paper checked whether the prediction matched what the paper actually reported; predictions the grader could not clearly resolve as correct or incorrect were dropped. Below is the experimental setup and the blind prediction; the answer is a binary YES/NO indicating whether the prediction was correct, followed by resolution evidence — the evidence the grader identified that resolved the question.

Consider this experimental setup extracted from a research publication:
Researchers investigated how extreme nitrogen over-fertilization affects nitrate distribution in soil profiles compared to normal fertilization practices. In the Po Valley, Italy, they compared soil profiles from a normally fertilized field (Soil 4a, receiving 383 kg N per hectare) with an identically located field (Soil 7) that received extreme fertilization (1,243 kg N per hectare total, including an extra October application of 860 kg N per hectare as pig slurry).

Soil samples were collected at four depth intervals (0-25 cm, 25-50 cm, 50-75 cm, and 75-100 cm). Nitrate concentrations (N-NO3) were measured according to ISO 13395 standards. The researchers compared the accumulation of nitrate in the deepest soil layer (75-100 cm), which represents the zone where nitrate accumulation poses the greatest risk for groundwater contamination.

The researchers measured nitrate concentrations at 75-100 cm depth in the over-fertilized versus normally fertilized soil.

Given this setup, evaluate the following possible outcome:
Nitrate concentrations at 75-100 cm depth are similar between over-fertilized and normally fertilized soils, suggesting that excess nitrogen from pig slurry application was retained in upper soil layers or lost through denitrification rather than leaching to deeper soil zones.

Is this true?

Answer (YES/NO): YES